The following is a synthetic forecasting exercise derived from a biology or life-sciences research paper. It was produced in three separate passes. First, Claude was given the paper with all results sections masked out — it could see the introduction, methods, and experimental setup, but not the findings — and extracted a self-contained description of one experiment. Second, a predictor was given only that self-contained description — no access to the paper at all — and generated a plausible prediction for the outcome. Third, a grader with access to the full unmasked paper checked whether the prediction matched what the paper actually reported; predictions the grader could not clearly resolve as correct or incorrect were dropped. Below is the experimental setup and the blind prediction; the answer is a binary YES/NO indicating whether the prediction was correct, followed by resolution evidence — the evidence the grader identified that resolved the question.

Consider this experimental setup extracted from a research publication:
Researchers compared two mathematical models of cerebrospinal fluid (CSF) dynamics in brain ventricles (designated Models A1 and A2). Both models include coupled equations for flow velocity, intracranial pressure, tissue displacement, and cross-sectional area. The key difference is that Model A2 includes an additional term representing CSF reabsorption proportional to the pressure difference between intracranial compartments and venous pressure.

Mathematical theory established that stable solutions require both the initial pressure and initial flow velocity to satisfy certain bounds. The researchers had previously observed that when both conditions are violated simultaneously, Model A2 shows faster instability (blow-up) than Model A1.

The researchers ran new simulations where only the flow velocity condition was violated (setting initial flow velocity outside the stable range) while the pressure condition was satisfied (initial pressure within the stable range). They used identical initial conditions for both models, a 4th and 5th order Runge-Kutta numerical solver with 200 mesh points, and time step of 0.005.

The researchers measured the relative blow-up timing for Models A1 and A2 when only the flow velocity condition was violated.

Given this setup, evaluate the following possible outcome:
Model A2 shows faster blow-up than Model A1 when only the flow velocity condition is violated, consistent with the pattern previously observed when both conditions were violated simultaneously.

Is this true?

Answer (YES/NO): NO